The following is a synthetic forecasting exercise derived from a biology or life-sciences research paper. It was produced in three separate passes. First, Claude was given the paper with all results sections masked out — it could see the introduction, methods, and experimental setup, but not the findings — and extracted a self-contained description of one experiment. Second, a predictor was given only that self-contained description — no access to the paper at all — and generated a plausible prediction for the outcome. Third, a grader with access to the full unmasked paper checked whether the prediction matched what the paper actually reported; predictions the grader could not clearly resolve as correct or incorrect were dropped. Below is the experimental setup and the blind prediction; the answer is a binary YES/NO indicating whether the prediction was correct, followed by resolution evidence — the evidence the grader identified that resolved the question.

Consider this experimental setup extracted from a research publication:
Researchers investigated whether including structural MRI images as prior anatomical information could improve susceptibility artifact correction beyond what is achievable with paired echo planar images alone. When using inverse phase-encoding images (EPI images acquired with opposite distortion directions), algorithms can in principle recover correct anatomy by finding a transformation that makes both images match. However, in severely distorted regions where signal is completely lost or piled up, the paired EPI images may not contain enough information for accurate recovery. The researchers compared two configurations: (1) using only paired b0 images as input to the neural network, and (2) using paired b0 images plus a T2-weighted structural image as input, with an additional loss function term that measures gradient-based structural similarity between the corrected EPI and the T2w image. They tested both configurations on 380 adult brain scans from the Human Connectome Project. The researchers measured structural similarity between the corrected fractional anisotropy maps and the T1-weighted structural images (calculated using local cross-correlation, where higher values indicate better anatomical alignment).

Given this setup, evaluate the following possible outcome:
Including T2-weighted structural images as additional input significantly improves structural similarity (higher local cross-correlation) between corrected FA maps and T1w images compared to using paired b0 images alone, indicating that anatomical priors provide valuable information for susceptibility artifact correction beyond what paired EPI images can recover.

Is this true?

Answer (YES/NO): YES